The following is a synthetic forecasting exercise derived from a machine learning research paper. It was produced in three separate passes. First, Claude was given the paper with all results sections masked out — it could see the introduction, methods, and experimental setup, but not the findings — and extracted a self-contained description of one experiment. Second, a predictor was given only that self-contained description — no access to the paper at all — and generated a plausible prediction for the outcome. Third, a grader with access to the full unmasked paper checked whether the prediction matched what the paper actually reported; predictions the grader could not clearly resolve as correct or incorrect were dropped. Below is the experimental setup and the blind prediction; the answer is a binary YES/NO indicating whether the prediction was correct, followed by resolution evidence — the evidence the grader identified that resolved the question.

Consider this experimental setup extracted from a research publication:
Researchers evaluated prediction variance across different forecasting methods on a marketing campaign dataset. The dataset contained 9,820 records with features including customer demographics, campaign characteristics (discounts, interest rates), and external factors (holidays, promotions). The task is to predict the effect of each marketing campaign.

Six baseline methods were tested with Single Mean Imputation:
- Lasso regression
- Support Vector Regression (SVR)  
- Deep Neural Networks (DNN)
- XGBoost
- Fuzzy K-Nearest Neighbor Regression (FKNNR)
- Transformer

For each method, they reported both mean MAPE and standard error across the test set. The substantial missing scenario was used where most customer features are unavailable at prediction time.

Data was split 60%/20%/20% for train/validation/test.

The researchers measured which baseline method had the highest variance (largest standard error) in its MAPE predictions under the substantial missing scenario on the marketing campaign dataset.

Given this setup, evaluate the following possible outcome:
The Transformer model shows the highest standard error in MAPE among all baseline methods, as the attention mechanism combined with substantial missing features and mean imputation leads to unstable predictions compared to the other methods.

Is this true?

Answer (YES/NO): NO